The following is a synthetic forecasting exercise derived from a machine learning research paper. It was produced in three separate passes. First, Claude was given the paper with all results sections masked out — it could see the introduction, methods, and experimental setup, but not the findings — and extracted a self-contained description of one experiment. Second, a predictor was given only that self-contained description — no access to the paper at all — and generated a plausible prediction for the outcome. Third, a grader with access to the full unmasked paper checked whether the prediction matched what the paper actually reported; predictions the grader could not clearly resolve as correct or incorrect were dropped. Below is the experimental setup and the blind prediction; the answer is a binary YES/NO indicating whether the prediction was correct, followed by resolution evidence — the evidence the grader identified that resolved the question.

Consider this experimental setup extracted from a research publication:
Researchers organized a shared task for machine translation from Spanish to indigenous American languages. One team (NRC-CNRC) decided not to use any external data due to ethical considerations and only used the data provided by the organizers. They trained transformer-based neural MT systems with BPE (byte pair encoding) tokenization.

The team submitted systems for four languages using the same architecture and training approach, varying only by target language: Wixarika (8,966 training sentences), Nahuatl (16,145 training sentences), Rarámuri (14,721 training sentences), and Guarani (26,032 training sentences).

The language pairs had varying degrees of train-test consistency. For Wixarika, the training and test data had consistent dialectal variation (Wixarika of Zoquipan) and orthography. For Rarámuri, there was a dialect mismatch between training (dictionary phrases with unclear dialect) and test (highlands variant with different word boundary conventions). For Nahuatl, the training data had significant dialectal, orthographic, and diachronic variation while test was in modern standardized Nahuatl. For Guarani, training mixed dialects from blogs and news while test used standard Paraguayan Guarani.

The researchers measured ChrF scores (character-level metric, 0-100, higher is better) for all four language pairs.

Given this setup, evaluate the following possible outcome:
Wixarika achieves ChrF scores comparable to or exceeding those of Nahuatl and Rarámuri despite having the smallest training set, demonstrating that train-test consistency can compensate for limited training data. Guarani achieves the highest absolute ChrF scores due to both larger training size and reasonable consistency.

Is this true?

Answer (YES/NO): NO